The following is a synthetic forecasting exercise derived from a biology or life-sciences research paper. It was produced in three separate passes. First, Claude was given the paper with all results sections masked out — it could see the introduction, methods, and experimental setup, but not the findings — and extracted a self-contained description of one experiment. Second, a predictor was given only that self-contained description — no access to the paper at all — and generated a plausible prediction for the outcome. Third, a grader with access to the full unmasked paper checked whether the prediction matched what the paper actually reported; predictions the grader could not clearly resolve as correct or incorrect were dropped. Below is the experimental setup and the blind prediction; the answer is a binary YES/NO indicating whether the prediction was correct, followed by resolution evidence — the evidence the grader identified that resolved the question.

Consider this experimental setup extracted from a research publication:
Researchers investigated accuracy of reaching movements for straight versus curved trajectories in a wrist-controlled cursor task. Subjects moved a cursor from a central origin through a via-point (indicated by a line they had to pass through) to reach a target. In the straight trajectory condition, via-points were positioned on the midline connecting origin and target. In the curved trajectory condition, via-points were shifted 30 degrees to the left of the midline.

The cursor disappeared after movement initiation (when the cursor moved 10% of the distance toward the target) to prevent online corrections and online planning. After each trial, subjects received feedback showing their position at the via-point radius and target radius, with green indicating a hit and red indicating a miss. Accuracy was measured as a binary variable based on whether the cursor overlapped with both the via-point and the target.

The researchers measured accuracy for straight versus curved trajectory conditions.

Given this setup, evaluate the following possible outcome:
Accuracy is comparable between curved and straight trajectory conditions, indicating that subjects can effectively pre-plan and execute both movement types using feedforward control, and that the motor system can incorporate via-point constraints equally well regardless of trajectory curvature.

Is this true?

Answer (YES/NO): NO